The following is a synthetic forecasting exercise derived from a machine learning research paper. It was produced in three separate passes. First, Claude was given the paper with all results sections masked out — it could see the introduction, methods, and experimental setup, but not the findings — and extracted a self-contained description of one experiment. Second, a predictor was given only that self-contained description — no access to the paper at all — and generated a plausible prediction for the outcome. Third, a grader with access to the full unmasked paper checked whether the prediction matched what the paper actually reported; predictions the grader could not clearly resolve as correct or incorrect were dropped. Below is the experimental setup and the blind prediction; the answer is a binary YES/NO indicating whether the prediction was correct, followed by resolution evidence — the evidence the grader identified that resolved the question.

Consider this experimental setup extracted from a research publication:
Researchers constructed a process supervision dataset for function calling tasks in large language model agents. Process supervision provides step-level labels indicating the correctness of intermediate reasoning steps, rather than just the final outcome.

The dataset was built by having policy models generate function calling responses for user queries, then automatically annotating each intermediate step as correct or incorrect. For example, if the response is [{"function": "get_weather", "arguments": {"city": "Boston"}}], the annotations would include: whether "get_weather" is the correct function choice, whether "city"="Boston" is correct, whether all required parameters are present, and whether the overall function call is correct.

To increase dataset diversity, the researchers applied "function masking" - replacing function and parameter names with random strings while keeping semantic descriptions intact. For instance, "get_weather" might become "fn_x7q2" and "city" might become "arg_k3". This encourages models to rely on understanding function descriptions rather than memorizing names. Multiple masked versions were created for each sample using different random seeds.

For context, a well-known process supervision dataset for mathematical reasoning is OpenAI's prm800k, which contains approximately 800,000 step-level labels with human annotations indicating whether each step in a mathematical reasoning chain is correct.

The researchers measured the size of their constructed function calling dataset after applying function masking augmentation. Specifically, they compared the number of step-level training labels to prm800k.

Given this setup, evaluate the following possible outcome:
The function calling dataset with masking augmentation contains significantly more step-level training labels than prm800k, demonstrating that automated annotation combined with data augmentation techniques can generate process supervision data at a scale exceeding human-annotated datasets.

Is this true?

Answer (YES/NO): YES